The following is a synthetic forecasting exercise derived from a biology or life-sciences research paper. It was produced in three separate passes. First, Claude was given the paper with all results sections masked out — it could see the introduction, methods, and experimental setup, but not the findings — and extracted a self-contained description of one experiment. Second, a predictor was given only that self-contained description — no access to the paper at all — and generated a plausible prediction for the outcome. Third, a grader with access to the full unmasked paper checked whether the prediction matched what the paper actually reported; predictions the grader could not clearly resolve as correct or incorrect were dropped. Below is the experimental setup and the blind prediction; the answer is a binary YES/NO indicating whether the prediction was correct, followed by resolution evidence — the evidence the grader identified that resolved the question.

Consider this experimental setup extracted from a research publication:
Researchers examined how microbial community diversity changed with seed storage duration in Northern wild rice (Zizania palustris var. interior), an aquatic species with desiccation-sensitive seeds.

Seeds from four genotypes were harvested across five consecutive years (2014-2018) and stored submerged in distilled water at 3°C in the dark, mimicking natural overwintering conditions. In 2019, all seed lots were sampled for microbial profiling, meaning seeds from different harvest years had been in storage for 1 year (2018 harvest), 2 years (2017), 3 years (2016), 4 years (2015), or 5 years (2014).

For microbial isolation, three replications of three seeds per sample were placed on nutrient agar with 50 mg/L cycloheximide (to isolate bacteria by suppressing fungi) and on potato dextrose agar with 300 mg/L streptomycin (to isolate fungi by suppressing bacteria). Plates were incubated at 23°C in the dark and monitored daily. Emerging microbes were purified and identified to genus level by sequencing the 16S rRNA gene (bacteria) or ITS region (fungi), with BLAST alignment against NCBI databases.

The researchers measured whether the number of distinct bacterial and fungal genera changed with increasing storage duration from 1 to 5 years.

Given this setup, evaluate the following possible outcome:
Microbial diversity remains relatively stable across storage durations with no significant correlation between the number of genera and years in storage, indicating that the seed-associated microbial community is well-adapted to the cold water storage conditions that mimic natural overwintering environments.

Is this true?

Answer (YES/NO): NO